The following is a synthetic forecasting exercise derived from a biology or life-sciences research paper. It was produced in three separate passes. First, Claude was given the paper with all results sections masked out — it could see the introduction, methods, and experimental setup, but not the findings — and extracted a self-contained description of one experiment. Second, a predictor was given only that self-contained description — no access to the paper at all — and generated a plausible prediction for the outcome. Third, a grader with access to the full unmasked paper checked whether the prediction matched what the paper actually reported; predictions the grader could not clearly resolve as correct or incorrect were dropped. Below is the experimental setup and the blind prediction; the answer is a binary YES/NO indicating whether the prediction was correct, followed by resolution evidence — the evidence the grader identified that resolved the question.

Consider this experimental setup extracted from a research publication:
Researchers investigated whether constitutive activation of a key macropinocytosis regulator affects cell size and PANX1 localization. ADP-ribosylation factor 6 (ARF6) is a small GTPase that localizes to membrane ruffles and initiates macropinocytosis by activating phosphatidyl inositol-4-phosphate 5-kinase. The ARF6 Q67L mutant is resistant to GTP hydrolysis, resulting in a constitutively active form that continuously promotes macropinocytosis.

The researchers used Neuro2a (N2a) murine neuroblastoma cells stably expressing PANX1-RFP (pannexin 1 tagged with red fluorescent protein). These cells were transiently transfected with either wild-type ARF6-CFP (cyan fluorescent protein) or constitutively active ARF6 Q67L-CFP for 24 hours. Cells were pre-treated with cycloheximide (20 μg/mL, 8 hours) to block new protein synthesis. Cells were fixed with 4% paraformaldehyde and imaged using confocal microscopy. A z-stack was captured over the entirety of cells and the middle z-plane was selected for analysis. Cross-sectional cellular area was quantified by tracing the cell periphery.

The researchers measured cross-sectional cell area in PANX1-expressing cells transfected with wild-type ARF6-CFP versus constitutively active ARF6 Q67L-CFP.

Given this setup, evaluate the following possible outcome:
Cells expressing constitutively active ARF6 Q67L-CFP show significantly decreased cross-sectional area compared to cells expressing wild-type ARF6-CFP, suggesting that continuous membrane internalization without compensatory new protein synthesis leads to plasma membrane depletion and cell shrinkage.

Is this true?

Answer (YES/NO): NO